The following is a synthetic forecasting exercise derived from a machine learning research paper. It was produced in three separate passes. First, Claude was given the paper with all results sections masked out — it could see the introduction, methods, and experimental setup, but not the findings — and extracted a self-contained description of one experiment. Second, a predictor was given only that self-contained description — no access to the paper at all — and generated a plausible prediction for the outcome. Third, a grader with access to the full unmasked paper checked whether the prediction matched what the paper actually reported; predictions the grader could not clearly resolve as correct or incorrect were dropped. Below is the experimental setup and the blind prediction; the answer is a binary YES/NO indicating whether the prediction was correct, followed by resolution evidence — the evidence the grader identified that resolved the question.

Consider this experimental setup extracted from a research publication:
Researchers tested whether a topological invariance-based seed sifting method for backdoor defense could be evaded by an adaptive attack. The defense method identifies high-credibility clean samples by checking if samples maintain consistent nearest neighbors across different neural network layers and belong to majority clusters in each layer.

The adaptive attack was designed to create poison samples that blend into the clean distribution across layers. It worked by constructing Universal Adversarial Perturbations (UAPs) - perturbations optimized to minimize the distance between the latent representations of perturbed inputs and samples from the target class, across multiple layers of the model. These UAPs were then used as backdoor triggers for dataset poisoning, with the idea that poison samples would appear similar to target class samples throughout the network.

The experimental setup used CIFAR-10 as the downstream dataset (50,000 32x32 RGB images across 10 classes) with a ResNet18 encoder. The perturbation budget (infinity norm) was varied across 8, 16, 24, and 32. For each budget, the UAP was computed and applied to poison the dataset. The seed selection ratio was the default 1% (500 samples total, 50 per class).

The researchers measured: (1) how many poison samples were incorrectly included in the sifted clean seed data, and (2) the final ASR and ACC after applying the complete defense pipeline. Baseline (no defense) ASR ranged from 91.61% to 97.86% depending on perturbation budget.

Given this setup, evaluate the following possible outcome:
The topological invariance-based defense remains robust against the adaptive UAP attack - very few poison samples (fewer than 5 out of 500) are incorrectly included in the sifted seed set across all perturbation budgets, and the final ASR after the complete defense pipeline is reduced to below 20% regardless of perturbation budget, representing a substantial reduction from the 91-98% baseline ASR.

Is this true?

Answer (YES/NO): NO